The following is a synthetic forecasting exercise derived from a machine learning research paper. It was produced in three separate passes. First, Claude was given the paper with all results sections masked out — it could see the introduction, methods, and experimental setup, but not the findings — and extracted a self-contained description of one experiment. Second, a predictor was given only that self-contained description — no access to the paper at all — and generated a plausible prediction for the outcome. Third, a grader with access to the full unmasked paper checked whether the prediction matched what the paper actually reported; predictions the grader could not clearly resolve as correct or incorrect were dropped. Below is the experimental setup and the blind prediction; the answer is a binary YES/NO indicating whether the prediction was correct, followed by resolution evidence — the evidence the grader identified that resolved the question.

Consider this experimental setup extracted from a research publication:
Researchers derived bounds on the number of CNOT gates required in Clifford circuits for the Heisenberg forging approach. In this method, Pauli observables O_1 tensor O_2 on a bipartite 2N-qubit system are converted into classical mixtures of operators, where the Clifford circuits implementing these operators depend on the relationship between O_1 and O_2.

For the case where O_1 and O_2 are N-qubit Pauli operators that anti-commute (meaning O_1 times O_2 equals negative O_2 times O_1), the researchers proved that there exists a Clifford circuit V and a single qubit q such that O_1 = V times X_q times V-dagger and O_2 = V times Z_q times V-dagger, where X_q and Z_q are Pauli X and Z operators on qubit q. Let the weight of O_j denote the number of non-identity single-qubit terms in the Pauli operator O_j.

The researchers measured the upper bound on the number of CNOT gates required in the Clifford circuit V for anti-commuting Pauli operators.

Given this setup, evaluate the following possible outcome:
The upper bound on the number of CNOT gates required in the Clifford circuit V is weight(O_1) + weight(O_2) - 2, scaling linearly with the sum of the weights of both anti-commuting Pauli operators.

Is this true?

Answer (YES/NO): YES